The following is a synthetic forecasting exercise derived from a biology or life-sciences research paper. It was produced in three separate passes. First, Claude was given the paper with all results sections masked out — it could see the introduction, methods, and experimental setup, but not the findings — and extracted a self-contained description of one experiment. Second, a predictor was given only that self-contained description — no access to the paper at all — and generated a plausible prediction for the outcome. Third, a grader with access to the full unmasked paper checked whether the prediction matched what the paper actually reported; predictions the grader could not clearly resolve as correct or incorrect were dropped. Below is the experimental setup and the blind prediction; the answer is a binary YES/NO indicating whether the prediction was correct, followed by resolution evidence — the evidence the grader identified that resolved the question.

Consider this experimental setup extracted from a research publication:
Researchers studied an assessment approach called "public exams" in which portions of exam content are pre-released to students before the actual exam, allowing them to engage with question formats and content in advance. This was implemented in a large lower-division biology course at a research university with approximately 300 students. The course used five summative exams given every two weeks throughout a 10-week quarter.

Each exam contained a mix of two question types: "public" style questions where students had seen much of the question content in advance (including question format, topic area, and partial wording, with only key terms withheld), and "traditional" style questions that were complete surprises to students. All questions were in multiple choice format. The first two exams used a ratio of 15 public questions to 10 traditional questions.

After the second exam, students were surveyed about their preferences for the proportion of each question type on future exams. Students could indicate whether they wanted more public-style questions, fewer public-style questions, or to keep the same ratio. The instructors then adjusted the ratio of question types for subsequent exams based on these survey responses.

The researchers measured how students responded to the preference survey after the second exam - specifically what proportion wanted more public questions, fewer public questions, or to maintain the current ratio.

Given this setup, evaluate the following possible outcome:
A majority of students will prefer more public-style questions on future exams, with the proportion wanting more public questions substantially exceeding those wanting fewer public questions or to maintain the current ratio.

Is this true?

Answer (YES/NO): NO